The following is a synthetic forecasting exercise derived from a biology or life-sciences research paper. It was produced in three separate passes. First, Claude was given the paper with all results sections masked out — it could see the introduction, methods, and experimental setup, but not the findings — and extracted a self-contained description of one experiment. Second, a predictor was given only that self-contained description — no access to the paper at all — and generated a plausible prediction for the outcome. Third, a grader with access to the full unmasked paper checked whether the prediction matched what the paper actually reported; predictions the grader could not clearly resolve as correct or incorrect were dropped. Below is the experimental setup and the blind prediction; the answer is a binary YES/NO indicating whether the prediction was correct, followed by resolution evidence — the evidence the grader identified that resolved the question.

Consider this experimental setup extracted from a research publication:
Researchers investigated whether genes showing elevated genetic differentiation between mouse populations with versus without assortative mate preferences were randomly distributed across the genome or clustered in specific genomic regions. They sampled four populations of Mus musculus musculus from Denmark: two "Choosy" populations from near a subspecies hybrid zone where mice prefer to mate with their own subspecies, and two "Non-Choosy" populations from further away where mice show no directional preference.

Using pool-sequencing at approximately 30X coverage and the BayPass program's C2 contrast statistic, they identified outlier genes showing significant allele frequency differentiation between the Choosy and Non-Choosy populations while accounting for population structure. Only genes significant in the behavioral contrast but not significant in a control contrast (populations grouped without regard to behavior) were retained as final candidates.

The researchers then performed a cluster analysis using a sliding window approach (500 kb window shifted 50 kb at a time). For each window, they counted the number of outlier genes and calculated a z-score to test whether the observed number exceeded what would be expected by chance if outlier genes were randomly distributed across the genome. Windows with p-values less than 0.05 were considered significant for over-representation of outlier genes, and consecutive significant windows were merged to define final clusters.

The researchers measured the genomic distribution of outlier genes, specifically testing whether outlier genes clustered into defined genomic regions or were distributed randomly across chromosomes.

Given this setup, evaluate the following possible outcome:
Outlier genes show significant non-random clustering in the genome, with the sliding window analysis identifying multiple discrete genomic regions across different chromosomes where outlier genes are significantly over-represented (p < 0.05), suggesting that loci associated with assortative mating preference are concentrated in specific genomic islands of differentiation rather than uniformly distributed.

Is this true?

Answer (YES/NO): YES